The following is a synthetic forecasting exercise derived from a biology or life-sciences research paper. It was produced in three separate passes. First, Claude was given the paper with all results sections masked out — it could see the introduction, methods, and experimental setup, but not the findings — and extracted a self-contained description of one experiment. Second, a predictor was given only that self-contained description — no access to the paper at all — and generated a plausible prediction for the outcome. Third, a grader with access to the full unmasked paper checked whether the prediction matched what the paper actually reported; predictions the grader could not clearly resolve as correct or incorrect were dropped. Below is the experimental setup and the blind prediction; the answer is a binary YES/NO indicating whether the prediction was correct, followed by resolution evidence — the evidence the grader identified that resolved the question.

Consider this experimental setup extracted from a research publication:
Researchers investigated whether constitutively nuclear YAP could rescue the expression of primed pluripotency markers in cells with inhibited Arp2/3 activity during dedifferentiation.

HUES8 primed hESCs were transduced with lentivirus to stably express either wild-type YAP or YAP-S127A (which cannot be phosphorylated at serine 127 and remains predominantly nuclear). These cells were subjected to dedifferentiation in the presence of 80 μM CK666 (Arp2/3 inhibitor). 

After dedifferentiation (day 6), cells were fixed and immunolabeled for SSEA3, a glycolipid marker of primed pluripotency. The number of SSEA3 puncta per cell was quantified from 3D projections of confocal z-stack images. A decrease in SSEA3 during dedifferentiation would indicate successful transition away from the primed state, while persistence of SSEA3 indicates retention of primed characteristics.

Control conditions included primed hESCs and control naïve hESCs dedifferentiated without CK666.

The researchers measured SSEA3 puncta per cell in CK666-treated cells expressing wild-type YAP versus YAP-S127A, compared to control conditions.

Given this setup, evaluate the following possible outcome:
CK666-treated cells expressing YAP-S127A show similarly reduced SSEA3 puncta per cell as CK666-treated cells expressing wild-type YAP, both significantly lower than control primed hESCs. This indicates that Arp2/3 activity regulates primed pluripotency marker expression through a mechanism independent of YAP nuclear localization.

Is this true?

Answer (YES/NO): NO